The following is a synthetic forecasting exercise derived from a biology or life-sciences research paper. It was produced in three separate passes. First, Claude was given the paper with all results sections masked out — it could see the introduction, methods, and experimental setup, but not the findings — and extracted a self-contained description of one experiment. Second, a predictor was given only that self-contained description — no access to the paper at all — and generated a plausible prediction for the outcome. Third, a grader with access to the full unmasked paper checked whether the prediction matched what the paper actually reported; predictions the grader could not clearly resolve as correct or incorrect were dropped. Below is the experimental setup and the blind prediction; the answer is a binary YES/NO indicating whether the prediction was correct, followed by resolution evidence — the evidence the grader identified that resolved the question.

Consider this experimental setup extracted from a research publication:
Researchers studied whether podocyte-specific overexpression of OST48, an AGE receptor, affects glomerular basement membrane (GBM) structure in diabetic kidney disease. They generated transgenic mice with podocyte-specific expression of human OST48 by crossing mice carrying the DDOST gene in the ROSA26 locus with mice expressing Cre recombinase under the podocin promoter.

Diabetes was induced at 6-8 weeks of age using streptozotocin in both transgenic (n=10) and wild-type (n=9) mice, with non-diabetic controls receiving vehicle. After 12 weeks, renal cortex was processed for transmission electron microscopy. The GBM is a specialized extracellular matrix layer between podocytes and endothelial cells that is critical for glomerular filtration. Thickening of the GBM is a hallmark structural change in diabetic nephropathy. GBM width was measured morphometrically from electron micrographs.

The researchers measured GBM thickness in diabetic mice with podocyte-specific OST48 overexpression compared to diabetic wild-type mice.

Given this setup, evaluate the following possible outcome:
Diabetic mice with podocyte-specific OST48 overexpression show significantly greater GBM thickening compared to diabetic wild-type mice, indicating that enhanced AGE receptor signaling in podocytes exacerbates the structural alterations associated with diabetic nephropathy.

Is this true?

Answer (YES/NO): YES